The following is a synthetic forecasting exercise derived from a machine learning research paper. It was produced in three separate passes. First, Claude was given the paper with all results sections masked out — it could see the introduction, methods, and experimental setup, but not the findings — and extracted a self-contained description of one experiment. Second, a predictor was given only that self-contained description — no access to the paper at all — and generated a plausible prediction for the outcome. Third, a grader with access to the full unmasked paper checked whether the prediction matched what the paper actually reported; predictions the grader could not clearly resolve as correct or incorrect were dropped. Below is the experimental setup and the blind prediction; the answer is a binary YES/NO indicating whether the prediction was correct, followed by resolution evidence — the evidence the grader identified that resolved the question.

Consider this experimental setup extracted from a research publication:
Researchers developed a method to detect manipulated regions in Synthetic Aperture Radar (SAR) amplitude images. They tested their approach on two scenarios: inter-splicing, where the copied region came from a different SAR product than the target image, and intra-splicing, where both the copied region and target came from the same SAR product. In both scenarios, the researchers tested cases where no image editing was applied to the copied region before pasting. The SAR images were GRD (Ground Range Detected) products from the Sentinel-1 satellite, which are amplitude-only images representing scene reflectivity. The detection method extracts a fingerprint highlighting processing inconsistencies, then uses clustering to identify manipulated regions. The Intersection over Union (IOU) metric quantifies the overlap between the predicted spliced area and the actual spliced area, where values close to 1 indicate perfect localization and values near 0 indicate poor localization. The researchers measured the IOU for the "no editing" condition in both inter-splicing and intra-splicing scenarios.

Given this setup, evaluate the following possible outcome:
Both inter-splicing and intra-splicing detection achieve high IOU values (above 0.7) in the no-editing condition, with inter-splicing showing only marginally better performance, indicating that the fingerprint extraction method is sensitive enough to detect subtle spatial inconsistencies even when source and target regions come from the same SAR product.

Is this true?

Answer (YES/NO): NO